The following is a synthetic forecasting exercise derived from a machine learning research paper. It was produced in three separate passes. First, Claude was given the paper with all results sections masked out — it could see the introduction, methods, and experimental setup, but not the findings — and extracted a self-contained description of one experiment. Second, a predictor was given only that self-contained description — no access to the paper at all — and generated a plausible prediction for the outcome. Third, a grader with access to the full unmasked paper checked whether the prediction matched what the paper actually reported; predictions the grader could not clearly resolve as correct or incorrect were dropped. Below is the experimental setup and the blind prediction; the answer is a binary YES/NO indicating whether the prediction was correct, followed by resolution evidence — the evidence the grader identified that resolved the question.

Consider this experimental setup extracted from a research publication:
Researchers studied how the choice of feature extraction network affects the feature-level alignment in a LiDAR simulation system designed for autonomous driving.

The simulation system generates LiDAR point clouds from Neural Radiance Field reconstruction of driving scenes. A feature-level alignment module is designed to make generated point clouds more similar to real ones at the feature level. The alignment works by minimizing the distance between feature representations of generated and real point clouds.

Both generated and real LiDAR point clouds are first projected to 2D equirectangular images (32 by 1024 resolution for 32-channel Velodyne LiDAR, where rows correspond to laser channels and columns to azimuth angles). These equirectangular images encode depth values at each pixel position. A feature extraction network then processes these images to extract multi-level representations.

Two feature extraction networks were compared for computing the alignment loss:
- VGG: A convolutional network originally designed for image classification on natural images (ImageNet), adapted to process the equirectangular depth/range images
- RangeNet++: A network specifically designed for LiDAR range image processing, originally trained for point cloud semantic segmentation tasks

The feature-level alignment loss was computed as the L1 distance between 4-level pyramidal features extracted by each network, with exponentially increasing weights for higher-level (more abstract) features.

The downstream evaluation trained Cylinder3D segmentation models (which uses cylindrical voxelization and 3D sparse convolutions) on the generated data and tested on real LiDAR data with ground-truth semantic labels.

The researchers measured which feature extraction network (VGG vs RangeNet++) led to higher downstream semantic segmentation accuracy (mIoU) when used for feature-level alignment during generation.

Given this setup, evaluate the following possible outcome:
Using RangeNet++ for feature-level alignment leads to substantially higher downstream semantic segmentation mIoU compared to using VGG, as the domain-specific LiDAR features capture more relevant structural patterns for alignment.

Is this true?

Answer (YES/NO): YES